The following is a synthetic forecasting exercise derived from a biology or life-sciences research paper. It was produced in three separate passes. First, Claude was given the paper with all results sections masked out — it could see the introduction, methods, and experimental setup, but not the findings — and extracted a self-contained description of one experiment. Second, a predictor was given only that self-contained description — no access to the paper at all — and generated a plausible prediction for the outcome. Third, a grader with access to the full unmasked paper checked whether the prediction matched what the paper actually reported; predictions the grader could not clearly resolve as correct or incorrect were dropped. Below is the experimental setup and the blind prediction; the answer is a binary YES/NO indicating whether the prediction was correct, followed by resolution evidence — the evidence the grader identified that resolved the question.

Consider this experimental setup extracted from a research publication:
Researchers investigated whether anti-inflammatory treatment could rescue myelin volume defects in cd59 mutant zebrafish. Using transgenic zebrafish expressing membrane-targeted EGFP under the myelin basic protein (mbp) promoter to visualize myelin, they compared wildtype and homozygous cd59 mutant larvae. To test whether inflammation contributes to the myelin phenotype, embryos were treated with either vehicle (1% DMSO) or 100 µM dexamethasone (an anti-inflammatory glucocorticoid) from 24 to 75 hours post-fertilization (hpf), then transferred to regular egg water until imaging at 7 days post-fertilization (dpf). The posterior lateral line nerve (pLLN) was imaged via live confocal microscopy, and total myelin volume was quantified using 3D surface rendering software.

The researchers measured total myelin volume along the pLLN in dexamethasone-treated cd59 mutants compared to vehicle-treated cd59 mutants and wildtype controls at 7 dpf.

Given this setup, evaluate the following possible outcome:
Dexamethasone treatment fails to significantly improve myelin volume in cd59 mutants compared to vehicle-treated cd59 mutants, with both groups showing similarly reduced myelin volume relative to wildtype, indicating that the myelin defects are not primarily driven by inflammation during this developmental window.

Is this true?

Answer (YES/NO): NO